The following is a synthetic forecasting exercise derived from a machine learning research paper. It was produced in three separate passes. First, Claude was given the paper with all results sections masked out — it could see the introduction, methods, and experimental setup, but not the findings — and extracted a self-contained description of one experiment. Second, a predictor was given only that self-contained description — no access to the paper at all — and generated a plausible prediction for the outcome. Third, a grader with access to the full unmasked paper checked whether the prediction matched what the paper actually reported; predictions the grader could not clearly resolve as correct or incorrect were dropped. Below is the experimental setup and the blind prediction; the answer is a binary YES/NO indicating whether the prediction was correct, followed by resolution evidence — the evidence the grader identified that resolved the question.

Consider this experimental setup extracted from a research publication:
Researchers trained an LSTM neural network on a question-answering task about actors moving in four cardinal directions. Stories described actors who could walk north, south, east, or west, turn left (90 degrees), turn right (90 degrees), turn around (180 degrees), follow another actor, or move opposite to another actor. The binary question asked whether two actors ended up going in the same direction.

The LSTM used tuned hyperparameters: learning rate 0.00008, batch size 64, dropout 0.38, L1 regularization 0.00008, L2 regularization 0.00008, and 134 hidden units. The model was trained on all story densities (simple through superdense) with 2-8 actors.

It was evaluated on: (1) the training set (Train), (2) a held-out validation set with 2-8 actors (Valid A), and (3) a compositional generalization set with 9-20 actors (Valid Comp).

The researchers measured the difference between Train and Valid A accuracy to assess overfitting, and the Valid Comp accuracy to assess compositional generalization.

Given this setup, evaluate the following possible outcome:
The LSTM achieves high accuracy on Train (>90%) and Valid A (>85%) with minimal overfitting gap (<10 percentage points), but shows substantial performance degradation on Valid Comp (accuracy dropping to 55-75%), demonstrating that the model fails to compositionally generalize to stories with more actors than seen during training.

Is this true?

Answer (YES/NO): NO